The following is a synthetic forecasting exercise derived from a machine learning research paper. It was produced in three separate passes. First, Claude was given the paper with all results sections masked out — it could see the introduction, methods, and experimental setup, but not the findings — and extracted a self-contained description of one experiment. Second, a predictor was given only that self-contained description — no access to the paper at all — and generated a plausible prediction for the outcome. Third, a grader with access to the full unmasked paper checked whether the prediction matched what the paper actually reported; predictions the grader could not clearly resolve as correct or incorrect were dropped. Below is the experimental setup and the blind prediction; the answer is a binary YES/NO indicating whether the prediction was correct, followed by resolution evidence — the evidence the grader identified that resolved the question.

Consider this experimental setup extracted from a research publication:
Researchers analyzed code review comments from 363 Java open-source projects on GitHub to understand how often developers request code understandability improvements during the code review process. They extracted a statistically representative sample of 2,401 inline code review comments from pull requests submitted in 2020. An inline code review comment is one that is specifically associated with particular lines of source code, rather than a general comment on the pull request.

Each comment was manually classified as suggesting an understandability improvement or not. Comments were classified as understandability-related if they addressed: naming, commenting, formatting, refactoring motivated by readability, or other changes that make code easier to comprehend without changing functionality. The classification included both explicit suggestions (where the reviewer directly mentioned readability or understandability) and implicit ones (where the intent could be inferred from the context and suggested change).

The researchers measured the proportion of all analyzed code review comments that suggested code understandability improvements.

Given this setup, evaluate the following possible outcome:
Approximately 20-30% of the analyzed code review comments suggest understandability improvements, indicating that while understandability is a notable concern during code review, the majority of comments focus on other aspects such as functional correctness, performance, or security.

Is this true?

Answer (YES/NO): NO